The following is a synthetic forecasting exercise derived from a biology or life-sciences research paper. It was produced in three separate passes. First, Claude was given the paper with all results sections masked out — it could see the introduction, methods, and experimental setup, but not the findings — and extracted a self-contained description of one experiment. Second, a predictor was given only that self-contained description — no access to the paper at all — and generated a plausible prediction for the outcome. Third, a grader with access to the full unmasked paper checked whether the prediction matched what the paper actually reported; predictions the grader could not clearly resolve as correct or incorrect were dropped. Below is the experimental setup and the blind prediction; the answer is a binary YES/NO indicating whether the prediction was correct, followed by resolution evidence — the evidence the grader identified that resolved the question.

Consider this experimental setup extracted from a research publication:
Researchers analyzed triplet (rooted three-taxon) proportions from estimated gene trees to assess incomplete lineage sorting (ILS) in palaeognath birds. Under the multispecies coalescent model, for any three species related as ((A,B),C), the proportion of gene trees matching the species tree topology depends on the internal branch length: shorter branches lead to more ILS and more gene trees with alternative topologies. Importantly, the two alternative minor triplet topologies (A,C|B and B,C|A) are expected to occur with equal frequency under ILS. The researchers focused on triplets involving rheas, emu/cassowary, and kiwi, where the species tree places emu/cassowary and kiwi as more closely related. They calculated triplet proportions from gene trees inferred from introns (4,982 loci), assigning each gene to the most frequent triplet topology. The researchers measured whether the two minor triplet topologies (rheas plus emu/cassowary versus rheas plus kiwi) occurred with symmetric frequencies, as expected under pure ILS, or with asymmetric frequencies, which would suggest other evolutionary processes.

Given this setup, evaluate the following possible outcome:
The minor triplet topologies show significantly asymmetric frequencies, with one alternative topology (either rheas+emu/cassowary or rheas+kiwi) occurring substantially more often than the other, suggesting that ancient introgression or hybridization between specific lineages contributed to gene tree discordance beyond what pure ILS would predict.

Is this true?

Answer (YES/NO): NO